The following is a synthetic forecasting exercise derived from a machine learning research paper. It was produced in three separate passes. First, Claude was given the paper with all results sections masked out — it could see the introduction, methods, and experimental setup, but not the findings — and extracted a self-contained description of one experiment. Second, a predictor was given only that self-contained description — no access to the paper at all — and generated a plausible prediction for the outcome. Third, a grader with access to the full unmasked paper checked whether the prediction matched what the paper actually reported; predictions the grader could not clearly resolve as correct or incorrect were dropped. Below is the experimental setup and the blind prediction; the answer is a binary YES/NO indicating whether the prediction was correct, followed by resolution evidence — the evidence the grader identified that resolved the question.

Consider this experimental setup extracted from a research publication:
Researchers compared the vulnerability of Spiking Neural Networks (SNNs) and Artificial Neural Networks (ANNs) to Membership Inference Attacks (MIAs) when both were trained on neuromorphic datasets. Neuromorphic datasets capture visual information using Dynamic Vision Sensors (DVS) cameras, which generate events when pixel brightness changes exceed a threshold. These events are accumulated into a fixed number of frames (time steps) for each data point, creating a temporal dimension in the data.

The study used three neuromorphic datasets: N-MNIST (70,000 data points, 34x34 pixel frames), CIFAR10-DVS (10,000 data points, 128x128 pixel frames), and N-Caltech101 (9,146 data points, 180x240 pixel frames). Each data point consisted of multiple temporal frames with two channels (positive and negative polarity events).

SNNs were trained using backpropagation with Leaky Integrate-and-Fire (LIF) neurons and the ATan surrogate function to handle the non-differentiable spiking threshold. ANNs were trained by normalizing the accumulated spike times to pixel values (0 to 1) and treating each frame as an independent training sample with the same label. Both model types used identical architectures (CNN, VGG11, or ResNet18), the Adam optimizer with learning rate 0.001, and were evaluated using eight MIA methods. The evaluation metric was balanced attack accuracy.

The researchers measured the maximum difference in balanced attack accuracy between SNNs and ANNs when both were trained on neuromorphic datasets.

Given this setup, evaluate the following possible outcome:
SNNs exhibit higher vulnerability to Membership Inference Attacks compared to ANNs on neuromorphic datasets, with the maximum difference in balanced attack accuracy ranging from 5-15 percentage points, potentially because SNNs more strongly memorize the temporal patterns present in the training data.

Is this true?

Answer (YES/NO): YES